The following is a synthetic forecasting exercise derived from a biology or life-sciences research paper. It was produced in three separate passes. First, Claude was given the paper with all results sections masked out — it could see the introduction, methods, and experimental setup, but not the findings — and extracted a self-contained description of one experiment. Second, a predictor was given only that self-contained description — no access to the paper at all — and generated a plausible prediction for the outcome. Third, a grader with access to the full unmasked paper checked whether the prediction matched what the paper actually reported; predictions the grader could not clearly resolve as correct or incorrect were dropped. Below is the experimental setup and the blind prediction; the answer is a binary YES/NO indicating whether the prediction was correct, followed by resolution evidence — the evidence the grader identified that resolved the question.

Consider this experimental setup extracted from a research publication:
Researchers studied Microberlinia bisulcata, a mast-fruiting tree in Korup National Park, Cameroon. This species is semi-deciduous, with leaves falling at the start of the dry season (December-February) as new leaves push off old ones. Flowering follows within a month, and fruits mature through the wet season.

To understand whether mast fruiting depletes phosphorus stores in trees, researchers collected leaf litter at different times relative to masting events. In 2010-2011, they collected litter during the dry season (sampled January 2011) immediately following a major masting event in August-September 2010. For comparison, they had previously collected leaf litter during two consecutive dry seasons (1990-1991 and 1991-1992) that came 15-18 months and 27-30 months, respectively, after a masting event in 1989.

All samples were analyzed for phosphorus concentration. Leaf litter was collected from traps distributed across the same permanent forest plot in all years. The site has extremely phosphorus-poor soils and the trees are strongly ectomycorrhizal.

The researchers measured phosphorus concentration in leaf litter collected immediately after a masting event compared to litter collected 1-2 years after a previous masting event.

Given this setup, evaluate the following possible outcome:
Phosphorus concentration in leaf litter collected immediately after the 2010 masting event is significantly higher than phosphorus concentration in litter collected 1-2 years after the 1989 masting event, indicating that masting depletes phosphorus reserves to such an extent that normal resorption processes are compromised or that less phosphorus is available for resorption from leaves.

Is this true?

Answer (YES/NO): NO